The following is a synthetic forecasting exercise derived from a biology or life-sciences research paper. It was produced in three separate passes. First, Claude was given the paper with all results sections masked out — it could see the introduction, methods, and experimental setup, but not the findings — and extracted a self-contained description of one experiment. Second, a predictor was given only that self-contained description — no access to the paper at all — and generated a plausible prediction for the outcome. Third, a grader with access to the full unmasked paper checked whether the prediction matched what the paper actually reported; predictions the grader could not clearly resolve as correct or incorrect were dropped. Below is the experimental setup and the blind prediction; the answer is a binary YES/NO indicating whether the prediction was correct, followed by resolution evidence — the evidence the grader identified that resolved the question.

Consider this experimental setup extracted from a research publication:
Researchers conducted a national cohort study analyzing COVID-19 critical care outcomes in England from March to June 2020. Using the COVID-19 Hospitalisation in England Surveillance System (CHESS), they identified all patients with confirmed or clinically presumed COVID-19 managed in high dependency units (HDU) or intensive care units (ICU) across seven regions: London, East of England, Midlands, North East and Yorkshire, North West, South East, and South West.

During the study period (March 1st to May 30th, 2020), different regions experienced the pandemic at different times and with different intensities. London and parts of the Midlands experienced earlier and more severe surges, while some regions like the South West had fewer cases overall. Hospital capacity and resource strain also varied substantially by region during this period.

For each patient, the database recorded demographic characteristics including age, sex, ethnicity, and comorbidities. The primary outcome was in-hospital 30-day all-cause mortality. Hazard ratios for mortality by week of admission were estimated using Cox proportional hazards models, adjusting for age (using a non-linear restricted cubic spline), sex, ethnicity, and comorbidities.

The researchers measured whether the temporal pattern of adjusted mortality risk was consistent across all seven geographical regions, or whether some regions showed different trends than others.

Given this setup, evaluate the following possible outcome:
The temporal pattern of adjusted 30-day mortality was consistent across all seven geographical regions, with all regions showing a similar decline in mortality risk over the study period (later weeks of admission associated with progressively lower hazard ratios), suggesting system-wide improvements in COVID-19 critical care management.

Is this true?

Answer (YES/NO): NO